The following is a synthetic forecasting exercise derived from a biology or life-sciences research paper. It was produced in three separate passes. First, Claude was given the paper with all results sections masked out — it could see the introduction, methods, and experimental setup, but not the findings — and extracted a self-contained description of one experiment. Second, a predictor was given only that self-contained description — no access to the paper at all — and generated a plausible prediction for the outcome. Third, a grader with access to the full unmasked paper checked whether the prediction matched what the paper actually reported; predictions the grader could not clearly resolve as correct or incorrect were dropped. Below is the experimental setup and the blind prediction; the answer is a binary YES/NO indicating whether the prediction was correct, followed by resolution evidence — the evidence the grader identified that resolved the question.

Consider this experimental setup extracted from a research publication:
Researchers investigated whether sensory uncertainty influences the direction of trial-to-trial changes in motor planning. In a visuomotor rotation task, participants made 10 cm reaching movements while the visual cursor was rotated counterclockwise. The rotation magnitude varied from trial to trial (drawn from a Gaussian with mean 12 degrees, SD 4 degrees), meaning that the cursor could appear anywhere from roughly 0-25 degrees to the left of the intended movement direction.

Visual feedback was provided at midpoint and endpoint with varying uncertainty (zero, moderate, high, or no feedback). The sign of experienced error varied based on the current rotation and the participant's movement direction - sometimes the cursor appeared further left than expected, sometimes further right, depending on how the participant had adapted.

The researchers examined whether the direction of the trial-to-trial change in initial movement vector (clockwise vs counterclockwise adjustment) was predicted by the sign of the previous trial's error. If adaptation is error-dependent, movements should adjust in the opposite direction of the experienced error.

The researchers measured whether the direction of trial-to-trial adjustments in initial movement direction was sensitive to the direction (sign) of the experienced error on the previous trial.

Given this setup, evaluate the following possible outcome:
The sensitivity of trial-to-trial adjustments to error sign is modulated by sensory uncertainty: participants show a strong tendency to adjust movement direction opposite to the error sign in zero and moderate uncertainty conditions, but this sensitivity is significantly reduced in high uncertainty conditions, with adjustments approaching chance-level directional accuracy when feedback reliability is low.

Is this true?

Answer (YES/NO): NO